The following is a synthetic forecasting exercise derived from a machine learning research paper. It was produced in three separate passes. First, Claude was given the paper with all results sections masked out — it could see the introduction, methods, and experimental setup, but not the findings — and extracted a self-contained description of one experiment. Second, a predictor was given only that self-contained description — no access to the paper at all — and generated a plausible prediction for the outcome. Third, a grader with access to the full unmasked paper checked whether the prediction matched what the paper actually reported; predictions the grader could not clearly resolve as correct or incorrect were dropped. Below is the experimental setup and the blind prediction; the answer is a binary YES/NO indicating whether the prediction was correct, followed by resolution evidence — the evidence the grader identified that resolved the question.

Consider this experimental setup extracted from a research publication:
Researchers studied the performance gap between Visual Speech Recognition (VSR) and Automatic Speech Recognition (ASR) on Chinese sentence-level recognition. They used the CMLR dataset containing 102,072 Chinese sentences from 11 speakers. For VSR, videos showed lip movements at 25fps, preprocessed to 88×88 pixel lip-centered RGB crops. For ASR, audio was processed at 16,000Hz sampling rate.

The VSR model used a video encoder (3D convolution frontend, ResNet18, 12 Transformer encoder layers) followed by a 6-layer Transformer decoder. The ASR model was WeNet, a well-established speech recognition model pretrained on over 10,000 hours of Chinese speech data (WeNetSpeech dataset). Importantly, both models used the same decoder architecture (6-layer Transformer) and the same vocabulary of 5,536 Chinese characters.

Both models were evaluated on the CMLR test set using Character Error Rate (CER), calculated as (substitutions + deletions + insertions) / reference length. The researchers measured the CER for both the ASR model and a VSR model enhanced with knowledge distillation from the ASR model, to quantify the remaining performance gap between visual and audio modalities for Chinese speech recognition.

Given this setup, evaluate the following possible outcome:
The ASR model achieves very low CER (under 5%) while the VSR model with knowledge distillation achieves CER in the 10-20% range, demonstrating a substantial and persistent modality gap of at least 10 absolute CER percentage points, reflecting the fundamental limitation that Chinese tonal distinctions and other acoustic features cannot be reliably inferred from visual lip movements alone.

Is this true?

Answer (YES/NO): YES